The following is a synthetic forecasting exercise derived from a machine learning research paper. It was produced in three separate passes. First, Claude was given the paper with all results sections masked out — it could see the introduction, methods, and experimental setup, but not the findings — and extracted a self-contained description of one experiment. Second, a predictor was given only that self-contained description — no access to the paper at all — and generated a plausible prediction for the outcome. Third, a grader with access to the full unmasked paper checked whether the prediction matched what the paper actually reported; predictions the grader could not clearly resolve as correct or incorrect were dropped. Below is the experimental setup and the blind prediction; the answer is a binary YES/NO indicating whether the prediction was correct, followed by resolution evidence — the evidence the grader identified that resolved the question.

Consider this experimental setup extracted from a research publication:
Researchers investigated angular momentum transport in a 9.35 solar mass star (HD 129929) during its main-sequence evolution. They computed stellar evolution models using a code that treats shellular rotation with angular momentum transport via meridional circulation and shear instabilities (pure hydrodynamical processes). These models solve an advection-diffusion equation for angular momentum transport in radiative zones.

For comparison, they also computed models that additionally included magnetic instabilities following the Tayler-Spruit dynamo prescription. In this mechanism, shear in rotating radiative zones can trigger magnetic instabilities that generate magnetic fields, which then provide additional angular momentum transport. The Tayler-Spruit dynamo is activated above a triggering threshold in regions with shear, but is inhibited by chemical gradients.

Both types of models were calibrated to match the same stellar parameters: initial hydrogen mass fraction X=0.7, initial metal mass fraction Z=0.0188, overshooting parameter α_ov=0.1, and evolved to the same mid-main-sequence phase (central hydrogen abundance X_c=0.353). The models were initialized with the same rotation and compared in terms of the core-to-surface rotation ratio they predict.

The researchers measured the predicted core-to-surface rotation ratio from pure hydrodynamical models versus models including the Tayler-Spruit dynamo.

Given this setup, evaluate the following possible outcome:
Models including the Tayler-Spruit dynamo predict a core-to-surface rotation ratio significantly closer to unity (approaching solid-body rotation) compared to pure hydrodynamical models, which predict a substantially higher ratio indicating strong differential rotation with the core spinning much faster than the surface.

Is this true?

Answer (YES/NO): YES